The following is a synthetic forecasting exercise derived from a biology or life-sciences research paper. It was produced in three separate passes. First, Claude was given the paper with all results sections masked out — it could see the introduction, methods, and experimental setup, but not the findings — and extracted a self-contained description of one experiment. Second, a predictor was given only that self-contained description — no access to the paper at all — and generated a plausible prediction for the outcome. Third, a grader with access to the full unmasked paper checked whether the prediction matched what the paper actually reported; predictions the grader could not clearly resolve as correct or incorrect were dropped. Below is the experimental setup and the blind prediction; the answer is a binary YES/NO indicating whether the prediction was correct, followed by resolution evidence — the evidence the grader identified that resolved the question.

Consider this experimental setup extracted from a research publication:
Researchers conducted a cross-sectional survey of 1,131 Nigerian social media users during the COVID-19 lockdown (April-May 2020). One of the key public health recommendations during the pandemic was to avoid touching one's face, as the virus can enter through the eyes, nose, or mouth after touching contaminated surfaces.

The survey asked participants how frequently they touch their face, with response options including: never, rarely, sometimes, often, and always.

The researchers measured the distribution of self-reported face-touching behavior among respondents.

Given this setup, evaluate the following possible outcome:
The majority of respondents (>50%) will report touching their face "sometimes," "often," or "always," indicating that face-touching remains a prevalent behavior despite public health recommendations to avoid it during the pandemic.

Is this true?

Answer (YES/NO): YES